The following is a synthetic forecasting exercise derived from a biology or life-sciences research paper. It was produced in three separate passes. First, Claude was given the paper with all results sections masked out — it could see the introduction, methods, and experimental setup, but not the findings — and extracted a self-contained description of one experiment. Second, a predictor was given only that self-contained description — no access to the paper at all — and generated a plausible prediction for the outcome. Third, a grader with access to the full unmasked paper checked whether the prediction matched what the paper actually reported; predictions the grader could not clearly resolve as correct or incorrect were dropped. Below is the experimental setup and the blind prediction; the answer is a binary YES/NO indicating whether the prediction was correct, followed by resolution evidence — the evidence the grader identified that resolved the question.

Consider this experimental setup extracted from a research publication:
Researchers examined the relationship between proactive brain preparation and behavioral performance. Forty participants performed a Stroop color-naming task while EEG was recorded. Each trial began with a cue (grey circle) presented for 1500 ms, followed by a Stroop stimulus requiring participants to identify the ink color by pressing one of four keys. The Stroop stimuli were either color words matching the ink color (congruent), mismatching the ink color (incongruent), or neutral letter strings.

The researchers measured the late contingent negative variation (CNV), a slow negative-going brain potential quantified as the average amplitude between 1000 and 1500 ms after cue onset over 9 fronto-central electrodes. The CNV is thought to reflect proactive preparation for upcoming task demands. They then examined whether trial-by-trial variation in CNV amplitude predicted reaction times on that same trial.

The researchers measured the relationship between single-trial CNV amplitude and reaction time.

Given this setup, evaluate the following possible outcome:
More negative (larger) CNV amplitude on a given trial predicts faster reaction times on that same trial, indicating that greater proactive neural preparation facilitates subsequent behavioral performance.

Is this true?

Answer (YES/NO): YES